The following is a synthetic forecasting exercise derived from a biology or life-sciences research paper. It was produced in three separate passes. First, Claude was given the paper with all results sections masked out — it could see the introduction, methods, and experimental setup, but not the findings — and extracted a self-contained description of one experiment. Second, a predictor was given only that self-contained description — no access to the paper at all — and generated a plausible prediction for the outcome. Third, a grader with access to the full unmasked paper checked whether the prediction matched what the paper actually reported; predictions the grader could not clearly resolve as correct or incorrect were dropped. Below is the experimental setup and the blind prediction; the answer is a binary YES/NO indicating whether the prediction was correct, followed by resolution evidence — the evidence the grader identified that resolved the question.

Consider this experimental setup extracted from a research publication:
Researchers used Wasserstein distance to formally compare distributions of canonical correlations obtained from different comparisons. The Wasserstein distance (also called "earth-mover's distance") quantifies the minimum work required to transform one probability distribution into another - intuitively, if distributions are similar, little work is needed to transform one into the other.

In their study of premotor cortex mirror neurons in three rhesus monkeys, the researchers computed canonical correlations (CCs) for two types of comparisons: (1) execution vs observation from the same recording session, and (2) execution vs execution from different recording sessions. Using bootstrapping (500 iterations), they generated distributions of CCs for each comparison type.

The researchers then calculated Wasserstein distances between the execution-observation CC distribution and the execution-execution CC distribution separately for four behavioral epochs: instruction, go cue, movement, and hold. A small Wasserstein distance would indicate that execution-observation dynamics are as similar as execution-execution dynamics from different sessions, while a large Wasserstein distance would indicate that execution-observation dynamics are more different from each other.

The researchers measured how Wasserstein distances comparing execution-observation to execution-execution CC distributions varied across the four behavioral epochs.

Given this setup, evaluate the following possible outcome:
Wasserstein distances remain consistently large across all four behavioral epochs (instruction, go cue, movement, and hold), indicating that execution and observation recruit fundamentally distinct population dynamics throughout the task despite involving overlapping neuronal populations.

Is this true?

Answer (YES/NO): NO